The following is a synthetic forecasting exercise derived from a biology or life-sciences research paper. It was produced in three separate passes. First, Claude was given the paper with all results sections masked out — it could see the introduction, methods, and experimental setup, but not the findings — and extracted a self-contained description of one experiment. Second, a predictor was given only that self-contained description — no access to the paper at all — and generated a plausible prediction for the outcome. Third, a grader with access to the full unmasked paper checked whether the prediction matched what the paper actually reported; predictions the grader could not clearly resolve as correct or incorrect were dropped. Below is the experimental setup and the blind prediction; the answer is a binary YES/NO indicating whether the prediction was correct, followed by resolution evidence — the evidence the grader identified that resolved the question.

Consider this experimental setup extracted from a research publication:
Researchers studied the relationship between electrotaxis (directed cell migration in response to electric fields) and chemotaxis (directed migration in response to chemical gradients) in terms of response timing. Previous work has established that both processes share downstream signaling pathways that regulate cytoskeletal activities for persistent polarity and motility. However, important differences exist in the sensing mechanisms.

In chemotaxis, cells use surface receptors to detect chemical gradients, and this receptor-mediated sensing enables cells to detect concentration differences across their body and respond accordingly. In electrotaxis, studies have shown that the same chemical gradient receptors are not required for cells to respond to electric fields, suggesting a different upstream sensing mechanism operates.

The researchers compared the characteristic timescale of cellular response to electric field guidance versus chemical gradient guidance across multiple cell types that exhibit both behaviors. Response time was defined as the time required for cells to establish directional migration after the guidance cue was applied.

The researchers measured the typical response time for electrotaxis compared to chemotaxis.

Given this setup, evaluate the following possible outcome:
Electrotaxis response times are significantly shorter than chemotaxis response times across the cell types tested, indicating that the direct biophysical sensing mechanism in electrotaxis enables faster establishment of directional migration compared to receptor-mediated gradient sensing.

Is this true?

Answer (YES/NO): NO